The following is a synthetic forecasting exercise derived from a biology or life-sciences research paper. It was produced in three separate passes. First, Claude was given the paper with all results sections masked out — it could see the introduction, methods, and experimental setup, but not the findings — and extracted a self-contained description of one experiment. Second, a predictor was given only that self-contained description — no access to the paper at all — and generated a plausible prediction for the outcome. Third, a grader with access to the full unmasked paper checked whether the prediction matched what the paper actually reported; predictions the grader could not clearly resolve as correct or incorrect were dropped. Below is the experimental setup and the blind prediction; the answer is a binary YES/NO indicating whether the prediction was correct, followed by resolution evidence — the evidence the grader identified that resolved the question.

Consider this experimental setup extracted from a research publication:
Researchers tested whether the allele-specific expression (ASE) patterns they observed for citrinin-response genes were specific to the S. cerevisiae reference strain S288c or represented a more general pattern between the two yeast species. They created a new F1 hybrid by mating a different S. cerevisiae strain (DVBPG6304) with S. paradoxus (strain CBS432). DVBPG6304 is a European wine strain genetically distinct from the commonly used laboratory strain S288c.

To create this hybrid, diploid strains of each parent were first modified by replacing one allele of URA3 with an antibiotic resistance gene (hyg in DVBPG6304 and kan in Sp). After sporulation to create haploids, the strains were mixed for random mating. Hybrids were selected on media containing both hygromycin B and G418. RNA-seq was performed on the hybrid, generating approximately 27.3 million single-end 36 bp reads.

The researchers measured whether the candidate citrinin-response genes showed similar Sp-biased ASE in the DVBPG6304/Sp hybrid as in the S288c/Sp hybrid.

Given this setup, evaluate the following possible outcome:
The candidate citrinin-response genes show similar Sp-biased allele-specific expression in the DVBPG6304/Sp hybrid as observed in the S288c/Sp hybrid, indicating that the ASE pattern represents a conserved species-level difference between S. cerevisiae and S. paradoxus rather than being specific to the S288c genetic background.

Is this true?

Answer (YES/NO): NO